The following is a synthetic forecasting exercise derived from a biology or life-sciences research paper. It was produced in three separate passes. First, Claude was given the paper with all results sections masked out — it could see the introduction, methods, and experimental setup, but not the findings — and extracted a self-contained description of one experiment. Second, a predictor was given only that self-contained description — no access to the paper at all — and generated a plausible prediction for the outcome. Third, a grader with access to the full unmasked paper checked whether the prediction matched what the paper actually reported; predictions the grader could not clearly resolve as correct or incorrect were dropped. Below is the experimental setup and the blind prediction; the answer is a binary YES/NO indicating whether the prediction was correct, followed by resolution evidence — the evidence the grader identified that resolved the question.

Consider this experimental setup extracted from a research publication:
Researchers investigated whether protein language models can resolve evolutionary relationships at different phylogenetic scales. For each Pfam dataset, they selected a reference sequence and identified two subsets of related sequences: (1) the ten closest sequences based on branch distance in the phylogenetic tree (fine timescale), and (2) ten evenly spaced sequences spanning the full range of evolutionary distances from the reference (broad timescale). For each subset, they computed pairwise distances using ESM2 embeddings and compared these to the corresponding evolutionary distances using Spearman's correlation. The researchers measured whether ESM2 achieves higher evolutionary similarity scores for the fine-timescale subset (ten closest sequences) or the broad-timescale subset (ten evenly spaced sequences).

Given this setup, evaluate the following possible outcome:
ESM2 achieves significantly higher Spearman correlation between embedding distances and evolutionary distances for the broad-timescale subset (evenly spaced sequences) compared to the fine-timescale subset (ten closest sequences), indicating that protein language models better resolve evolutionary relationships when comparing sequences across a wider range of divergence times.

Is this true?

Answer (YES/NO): YES